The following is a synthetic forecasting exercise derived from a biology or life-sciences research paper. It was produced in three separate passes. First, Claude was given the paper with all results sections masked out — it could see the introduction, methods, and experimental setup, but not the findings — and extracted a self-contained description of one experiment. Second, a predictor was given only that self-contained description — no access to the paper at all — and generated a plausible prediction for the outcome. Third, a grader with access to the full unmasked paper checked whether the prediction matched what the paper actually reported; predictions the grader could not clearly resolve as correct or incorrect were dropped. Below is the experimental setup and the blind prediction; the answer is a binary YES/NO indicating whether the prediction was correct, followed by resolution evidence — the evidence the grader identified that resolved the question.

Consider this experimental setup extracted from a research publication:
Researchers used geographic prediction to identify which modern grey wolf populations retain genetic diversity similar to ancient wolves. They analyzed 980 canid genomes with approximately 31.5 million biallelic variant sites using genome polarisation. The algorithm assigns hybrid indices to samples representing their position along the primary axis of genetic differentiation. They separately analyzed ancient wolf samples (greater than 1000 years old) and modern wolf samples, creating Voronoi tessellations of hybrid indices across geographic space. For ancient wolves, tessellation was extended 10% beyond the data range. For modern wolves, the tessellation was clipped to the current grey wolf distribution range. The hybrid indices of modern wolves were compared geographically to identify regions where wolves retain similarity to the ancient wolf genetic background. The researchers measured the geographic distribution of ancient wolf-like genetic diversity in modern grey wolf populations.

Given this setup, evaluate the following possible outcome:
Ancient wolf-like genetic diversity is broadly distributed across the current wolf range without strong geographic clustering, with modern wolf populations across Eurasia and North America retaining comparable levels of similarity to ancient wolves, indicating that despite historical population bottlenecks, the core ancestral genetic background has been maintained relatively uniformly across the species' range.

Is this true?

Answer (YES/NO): NO